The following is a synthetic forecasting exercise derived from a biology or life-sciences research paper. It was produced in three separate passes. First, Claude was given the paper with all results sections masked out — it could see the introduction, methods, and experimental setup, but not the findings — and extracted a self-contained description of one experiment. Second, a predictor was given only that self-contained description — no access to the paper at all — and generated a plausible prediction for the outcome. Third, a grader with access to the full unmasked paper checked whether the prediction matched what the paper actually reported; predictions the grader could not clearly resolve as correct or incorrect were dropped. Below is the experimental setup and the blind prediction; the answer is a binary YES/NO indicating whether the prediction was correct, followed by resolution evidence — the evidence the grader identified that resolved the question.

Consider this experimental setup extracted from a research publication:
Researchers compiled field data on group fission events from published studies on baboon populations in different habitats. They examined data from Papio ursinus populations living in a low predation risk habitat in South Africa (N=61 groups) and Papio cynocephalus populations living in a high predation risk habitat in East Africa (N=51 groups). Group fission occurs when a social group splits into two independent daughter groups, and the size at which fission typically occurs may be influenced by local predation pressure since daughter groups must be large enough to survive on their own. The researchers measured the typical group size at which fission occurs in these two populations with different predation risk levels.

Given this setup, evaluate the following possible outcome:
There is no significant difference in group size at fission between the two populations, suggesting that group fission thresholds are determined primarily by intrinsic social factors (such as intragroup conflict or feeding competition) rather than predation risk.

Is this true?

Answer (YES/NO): NO